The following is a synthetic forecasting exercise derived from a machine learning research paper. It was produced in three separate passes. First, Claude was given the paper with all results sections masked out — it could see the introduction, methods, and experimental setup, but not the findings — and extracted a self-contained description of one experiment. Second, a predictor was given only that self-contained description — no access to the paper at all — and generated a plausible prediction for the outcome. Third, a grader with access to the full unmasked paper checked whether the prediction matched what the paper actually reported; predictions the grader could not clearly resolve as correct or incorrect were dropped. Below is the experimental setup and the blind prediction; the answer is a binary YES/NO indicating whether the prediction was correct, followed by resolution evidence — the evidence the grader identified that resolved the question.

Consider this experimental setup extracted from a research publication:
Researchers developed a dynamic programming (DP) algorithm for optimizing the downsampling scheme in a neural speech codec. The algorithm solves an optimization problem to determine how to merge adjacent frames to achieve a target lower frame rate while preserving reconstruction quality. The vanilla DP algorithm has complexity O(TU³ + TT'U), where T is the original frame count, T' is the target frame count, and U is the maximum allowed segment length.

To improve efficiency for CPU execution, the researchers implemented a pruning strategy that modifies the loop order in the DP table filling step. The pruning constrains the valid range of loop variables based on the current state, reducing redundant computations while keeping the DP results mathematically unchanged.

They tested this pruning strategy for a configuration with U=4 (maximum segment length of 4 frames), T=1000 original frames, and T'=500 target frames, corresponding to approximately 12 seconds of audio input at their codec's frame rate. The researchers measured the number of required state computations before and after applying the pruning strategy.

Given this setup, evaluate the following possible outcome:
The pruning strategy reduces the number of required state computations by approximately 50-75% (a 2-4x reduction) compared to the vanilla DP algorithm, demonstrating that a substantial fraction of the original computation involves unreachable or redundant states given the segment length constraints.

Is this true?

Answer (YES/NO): YES